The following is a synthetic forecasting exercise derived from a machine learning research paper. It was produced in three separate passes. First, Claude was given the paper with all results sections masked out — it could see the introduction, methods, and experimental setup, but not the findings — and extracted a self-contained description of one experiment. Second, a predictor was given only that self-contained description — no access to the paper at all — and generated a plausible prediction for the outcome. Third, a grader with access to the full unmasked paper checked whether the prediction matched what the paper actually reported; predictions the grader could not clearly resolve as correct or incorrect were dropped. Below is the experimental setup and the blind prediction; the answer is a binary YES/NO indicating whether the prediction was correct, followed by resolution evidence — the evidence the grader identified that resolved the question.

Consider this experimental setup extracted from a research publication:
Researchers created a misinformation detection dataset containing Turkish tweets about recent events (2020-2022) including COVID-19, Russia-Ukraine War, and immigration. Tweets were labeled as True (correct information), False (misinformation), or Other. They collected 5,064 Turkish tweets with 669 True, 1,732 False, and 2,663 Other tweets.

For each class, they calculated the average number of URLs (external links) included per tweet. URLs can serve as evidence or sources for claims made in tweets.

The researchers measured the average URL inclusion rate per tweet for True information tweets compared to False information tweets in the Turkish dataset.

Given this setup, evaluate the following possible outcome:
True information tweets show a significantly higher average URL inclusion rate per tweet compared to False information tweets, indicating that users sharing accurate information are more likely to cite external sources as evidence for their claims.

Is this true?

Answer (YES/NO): YES